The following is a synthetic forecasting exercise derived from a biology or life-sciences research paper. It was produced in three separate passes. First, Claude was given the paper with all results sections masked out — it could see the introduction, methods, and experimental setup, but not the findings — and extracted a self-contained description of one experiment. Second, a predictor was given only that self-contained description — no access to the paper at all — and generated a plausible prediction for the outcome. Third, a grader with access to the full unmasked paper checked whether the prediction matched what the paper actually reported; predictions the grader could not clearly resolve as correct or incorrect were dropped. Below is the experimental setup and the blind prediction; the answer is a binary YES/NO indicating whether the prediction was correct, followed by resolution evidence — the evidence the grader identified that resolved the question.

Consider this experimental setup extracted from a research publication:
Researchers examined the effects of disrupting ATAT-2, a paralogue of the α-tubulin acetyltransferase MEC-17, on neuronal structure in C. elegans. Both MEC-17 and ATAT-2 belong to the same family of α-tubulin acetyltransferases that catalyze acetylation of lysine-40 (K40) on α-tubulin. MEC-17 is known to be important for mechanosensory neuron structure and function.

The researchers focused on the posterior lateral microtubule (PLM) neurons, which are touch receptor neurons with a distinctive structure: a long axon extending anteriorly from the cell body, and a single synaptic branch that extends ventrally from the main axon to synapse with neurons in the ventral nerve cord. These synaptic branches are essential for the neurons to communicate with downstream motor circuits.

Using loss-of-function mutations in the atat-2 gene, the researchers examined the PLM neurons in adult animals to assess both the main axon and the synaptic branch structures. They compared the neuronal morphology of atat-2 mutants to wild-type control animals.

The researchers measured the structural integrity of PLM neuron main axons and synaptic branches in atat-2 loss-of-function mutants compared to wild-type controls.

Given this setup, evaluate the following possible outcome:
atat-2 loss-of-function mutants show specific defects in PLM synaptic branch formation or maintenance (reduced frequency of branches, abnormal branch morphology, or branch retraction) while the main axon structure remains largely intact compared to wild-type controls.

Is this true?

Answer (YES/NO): YES